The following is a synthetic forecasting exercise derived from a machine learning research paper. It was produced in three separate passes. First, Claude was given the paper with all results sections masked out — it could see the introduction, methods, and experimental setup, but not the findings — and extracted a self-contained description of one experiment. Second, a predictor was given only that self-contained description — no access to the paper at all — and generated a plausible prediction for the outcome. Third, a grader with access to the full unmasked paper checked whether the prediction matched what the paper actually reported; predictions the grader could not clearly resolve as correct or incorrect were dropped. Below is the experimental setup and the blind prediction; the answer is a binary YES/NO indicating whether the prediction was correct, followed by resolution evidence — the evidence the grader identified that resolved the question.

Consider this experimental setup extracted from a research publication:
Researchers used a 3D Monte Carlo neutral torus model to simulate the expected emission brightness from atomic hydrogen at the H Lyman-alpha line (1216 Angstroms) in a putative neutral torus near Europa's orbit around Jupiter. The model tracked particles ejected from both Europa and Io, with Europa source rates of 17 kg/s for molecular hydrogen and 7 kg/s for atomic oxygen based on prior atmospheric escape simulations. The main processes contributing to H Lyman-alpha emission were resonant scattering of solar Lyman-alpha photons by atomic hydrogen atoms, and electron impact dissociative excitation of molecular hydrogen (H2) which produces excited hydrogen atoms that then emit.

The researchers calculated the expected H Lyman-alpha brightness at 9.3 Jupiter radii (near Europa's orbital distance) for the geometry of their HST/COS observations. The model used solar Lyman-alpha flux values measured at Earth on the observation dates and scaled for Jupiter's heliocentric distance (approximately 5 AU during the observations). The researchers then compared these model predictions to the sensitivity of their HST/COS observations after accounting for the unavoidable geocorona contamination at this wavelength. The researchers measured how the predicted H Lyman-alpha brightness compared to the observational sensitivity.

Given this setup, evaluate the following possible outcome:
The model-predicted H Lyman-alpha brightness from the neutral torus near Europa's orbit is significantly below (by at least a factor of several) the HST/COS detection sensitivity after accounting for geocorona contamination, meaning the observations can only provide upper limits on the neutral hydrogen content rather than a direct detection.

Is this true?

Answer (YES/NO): YES